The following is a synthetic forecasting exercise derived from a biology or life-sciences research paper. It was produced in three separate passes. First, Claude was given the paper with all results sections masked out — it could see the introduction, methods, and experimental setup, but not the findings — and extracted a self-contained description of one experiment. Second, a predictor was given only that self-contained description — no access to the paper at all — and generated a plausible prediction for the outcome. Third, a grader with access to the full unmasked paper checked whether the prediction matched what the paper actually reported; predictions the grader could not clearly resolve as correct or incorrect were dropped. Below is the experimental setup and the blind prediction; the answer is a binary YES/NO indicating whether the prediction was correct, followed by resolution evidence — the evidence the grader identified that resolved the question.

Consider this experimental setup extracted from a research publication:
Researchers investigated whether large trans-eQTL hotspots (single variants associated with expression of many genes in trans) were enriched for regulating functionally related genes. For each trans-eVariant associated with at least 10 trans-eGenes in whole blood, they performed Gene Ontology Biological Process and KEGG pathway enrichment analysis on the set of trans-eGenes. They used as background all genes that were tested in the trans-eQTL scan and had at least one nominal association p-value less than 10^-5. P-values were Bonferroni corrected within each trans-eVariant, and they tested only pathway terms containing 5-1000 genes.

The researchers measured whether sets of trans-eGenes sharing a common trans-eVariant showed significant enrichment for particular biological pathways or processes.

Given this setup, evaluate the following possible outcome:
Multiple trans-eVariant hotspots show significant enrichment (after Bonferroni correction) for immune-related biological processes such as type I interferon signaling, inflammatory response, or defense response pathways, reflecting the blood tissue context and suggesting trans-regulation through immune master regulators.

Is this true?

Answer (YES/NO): NO